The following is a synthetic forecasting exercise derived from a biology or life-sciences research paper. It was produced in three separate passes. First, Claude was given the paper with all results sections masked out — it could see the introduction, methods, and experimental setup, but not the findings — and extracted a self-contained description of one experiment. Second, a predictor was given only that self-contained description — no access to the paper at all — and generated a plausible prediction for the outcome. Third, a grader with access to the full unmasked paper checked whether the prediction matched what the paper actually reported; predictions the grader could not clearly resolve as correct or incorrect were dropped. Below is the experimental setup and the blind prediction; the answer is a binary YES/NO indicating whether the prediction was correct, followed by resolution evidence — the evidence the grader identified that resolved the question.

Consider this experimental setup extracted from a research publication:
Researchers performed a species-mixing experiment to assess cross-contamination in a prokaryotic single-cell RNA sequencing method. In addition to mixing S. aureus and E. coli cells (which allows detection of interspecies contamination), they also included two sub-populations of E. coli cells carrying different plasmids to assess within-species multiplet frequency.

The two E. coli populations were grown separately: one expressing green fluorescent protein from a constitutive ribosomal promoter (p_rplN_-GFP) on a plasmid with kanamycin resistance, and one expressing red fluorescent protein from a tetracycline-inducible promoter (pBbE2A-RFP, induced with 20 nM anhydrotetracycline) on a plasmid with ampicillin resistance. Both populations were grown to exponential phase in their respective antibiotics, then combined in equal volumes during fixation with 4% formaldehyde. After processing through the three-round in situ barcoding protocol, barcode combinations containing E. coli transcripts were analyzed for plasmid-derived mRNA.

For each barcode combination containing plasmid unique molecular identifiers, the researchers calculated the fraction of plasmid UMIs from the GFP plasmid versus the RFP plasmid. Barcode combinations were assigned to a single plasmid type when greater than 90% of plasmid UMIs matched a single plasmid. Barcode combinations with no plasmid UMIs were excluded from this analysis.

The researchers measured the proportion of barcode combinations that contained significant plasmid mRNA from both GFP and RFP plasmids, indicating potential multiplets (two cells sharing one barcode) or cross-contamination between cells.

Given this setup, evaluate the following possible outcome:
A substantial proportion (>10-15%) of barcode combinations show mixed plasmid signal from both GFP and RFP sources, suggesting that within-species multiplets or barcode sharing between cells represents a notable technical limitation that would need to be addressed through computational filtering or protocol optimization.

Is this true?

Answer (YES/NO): NO